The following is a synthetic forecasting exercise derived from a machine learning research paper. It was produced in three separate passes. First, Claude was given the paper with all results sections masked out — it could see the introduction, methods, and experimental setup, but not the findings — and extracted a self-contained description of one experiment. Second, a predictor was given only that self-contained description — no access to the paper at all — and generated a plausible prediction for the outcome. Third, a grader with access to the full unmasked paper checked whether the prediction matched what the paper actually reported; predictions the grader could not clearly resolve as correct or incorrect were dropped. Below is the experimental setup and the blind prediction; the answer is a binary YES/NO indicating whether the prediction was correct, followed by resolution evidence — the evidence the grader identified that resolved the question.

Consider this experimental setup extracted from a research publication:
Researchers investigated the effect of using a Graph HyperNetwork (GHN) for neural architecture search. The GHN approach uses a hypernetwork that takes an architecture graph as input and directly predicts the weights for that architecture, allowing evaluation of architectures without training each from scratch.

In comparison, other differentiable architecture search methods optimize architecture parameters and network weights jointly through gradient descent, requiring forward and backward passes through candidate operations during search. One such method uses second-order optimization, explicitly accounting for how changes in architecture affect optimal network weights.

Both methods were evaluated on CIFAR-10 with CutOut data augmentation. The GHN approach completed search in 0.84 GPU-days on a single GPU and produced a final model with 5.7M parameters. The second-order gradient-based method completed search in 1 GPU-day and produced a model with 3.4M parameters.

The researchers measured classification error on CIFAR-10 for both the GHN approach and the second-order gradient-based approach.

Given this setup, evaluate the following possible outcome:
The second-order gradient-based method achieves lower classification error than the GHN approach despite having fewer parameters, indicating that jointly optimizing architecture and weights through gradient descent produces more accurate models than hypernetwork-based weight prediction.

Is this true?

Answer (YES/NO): YES